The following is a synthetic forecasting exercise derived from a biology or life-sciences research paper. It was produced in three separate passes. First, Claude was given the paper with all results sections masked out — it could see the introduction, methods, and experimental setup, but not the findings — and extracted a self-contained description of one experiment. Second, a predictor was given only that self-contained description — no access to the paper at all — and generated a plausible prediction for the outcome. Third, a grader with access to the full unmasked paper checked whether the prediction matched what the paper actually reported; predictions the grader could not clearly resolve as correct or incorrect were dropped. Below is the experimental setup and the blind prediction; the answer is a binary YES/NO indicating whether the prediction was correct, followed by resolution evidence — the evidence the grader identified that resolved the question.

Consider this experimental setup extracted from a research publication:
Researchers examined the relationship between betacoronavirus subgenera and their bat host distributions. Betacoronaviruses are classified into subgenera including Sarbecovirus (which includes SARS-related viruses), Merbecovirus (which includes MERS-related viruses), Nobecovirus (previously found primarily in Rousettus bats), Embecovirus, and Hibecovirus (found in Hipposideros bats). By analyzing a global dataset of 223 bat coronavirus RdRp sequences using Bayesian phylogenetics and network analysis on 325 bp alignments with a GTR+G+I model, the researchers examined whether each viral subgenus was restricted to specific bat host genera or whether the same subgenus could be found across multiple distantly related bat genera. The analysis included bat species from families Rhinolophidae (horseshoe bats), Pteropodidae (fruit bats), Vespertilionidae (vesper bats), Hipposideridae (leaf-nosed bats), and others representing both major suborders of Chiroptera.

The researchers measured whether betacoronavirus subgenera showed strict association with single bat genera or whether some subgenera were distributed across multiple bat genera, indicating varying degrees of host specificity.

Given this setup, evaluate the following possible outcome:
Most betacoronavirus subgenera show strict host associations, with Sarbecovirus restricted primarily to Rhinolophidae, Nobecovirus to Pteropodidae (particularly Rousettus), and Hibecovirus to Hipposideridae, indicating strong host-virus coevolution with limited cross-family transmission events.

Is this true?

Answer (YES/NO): NO